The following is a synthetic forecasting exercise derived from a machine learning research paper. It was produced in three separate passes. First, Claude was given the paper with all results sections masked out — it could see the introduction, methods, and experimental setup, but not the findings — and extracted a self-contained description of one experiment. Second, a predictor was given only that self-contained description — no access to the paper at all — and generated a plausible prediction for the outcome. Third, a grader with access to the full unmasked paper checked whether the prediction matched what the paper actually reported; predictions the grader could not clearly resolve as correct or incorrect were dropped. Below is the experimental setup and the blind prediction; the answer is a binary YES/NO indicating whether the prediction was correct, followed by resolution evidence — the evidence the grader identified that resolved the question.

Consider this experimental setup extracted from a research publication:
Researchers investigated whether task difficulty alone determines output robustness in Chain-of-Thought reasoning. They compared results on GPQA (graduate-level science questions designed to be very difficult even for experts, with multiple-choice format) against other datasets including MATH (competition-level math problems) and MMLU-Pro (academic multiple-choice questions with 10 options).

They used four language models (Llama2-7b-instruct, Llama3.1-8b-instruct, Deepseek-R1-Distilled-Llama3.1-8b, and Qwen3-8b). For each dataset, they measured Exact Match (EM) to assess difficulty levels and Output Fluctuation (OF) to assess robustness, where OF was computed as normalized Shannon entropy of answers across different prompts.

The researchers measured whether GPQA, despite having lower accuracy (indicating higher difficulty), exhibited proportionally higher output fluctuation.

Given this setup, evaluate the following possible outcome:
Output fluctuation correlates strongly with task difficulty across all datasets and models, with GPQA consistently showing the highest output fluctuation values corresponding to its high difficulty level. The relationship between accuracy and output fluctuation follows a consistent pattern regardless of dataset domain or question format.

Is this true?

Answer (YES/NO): NO